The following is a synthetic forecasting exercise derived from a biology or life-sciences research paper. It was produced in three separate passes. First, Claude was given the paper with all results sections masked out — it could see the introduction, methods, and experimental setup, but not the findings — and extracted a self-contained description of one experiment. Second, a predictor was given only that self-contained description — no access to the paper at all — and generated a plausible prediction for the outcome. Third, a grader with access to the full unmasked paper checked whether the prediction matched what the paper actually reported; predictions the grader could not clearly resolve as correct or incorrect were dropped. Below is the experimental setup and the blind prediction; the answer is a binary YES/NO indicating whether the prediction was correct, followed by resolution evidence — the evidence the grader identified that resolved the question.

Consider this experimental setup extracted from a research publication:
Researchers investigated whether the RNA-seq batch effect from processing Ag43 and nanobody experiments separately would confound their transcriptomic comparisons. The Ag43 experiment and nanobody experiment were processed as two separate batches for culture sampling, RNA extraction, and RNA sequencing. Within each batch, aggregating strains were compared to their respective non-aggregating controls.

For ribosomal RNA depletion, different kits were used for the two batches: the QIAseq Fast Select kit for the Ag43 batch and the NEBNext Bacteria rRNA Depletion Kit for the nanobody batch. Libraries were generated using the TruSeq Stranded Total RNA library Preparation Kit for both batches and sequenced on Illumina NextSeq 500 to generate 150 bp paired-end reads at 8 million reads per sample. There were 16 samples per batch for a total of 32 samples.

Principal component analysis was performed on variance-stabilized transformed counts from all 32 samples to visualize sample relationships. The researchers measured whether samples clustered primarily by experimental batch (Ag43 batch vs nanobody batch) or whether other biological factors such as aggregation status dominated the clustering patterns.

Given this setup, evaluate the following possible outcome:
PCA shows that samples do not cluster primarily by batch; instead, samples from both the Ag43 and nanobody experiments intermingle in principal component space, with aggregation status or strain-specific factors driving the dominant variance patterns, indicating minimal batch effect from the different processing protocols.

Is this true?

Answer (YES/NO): NO